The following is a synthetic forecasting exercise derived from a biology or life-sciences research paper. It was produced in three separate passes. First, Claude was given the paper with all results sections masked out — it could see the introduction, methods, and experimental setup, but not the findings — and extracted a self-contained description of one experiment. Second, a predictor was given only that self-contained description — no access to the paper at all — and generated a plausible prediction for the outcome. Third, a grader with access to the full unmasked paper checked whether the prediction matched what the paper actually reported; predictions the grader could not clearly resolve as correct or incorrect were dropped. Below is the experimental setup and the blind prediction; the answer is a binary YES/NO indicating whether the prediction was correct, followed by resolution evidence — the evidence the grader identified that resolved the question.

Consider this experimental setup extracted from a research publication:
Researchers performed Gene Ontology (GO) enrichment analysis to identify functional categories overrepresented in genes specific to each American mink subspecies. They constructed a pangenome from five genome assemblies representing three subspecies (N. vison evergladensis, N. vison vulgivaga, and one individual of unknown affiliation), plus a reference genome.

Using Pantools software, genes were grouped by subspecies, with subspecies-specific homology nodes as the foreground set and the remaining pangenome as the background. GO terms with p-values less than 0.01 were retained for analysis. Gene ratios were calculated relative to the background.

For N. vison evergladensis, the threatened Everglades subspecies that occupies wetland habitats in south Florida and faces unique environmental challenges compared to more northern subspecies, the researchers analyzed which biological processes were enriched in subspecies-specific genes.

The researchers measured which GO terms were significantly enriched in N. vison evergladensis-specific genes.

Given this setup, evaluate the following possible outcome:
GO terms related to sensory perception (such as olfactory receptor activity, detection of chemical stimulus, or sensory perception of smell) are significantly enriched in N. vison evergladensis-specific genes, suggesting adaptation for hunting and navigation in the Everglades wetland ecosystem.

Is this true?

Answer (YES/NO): NO